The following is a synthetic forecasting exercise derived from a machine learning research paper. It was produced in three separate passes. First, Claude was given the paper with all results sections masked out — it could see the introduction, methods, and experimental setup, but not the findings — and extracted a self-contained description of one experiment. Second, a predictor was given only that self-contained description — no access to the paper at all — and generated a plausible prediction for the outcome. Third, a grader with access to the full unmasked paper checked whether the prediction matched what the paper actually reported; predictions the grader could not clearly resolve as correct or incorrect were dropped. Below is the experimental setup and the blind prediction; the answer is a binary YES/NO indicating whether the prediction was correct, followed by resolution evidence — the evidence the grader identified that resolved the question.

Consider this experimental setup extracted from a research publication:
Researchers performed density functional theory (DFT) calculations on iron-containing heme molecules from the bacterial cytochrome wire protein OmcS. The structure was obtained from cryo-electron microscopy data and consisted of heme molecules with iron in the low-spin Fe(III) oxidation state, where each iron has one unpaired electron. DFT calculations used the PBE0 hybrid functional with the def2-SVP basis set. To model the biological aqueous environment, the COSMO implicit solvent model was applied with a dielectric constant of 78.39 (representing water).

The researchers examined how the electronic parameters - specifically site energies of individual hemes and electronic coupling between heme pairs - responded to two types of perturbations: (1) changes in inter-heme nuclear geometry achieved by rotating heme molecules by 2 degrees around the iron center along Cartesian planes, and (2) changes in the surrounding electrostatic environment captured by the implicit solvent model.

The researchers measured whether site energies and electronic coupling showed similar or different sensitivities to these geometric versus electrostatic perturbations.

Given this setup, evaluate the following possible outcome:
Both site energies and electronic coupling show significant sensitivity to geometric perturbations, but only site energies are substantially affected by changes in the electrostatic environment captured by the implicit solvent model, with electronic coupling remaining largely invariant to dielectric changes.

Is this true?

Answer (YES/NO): YES